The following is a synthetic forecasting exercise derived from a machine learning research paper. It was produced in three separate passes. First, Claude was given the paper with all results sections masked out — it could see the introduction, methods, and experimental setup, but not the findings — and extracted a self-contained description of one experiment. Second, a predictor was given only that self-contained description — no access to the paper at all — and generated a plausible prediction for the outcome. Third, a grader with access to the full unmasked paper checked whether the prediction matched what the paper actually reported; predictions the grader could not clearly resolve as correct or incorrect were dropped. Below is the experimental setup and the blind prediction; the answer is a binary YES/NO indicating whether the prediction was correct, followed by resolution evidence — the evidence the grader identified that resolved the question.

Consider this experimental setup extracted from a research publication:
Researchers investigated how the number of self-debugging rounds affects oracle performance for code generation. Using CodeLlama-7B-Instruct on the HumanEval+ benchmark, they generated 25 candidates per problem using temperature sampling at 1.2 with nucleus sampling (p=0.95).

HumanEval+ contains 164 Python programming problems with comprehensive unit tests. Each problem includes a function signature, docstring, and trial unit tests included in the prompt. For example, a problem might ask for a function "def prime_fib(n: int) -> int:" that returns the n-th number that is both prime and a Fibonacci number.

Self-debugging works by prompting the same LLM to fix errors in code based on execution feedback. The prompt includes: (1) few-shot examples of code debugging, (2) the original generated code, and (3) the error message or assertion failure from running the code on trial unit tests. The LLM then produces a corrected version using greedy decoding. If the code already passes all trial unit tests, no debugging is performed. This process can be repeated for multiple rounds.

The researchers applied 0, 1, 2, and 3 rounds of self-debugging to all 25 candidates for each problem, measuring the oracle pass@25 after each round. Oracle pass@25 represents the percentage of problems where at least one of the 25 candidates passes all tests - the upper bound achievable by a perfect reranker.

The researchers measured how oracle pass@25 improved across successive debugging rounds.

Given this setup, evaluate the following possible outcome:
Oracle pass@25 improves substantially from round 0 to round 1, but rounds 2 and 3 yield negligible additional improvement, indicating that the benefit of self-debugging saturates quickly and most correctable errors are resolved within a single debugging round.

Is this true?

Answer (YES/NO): YES